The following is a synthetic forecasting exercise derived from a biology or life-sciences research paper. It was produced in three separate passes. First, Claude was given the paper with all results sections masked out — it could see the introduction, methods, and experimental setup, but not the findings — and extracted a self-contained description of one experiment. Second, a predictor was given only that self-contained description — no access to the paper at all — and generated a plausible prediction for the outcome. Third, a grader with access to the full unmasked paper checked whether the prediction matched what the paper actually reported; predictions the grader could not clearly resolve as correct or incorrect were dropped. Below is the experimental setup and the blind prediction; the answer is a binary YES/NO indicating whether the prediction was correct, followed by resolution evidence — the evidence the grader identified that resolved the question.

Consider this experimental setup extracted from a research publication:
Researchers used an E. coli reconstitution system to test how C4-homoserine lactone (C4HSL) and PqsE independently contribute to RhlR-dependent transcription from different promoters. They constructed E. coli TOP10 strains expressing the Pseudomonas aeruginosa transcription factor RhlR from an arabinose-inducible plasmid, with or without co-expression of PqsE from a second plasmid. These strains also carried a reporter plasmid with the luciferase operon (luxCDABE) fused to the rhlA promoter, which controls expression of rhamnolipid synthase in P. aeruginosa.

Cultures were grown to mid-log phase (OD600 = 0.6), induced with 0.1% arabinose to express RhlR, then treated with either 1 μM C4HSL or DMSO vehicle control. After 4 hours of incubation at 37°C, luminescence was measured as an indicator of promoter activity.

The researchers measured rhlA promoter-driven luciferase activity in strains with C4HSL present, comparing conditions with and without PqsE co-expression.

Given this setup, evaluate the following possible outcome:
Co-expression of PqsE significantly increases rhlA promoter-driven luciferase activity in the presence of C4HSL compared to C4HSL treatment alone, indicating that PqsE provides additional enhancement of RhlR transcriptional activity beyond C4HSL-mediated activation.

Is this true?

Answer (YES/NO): NO